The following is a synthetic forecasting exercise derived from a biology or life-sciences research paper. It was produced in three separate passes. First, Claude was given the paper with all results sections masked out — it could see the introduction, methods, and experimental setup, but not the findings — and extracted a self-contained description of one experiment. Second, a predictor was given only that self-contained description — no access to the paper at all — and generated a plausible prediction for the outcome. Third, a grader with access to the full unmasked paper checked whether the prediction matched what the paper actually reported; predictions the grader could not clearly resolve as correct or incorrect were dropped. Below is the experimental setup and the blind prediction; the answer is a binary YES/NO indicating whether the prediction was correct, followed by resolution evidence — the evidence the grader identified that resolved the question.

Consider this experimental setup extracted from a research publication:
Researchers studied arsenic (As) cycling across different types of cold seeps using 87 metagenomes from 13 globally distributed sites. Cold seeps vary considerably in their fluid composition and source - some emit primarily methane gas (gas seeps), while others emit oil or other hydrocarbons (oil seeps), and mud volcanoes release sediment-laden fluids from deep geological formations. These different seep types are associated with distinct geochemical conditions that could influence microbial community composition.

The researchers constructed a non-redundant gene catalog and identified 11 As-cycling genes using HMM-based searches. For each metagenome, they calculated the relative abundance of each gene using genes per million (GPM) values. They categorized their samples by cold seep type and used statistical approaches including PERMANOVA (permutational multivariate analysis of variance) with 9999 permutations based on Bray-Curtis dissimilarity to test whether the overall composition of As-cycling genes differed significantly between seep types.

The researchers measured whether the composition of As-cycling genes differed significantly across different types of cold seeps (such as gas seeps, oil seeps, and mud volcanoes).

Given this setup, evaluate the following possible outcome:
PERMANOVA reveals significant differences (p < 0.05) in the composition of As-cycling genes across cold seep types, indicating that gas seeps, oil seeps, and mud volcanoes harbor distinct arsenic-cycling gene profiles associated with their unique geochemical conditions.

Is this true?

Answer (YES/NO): YES